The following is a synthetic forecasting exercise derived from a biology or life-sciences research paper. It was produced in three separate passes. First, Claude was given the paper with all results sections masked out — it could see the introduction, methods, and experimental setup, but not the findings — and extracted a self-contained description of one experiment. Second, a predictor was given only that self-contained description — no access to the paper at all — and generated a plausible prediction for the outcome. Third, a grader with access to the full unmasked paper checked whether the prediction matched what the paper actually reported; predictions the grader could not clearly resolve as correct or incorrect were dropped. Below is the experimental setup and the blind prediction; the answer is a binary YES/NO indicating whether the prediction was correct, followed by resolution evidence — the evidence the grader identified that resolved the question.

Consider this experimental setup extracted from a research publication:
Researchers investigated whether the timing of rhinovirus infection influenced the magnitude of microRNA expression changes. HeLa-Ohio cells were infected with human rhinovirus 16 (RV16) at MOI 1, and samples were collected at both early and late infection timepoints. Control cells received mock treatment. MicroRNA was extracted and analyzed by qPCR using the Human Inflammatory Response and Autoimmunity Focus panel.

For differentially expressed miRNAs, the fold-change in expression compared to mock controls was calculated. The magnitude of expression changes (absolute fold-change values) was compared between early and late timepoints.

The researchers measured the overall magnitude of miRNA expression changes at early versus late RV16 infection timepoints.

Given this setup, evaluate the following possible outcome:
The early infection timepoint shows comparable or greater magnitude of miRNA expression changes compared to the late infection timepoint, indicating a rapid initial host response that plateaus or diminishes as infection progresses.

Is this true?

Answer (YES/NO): NO